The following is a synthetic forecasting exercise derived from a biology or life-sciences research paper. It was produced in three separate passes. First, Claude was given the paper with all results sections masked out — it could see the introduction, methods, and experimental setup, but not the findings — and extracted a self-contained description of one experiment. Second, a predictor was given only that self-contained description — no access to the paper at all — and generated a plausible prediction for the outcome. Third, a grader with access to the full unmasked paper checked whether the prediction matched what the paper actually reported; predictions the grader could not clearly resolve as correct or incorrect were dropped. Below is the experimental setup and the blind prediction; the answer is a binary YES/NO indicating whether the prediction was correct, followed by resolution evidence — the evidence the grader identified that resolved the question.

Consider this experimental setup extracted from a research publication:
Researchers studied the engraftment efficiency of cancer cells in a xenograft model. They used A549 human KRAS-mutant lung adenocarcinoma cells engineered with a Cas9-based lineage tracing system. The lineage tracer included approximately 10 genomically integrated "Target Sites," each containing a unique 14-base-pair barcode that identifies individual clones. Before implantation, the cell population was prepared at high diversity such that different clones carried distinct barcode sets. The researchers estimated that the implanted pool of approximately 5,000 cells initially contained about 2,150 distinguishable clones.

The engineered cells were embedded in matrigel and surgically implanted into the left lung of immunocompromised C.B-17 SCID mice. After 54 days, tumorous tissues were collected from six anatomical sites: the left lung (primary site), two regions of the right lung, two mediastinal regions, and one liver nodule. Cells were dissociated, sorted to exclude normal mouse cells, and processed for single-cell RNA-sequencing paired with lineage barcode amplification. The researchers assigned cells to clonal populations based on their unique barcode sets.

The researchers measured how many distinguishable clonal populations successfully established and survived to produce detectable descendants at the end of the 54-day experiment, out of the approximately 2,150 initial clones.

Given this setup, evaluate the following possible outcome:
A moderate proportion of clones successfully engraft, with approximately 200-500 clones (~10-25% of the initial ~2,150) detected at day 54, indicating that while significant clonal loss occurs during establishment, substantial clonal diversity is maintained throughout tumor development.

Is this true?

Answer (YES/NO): NO